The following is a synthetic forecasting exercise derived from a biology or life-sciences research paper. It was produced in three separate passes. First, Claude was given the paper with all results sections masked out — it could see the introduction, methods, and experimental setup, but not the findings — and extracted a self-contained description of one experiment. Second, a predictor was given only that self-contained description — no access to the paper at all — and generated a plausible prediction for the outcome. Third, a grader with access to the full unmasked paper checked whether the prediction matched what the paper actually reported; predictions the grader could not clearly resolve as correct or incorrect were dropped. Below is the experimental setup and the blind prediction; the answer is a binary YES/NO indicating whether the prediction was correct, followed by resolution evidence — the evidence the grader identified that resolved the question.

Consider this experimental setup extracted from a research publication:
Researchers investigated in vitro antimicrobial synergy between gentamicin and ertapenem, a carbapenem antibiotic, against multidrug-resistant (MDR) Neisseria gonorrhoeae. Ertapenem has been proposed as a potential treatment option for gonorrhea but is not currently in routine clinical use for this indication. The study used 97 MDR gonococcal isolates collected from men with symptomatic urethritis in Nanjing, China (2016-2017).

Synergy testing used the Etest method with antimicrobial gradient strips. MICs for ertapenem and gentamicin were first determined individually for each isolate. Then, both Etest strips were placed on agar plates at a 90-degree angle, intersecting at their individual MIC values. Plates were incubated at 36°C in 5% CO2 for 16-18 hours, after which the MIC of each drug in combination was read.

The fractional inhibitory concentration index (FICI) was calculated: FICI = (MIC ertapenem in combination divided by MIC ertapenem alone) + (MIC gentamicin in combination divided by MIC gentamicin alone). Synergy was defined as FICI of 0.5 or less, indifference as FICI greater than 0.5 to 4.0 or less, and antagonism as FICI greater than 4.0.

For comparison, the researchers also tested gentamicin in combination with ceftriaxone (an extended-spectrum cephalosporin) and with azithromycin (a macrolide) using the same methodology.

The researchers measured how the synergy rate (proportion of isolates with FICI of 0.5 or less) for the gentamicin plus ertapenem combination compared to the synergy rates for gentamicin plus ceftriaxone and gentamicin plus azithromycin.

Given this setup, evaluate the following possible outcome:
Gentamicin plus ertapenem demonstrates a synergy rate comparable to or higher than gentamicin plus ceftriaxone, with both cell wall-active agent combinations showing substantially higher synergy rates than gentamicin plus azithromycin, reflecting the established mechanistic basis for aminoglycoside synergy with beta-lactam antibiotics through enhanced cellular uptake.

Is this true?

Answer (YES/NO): YES